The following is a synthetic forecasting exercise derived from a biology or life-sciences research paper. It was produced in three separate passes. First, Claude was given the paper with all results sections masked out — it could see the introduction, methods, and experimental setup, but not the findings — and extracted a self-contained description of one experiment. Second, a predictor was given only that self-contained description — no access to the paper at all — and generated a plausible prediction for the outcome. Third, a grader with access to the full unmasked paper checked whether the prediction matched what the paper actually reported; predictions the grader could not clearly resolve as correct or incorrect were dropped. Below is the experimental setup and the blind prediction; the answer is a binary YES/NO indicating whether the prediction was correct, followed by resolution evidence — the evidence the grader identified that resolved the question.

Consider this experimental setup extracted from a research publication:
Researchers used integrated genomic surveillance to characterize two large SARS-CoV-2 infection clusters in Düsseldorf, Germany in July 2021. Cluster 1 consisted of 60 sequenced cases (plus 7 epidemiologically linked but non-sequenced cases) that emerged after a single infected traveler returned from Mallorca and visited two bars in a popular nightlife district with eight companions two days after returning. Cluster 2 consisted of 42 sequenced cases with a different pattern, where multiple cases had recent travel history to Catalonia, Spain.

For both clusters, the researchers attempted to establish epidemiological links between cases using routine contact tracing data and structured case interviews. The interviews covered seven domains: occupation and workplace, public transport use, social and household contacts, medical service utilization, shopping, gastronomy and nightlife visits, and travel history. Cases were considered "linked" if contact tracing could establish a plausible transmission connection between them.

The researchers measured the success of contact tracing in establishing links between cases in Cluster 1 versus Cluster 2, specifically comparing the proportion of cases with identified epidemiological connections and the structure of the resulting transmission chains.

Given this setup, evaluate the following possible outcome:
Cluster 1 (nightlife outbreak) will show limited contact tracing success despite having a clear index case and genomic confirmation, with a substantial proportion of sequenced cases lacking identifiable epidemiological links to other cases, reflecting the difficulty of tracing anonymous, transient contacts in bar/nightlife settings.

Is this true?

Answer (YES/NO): NO